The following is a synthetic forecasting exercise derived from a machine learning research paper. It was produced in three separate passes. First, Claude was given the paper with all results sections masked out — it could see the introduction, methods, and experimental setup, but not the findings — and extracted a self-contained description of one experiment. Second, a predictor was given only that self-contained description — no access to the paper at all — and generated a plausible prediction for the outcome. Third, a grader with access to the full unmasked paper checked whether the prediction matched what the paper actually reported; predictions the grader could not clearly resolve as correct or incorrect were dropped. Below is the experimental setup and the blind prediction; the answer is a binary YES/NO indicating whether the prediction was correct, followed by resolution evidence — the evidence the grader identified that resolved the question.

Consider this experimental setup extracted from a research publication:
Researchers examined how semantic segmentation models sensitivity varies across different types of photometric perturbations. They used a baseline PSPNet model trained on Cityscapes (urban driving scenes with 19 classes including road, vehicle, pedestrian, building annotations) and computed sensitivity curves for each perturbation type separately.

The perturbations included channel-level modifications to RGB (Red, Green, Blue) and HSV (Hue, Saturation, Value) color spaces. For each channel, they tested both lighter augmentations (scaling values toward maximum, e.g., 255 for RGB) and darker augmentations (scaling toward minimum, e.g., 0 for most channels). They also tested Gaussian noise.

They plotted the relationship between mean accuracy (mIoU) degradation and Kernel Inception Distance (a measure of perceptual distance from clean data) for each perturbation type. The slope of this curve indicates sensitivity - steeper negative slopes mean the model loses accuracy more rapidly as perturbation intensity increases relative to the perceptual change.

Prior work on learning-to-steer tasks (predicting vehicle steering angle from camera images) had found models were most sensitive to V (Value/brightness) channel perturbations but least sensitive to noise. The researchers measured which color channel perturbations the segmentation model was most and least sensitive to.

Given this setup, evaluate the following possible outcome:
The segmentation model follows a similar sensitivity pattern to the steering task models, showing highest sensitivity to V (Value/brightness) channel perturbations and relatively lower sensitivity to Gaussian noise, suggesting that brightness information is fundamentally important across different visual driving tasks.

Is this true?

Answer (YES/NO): NO